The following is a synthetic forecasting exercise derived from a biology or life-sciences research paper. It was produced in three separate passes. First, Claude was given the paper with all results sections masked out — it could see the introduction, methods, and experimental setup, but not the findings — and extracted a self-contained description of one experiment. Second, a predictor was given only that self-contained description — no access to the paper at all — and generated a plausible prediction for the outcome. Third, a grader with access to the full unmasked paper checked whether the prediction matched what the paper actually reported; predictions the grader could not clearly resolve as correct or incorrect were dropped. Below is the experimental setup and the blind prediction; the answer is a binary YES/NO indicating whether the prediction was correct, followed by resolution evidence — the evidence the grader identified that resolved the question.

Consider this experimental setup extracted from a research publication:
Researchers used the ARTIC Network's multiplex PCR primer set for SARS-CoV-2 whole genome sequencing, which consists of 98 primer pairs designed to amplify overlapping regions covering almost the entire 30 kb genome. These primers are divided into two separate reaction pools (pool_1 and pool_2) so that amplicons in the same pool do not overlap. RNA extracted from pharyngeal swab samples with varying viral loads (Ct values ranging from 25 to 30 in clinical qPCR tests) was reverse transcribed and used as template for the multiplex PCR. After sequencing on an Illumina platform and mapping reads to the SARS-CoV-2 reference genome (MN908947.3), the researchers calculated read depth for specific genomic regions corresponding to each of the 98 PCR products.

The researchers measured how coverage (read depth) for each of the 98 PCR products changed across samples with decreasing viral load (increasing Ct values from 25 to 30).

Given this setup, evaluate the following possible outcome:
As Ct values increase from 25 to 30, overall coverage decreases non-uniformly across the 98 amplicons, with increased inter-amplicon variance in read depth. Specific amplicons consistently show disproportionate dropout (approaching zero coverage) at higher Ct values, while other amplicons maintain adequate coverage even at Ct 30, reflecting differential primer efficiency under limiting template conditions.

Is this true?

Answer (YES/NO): YES